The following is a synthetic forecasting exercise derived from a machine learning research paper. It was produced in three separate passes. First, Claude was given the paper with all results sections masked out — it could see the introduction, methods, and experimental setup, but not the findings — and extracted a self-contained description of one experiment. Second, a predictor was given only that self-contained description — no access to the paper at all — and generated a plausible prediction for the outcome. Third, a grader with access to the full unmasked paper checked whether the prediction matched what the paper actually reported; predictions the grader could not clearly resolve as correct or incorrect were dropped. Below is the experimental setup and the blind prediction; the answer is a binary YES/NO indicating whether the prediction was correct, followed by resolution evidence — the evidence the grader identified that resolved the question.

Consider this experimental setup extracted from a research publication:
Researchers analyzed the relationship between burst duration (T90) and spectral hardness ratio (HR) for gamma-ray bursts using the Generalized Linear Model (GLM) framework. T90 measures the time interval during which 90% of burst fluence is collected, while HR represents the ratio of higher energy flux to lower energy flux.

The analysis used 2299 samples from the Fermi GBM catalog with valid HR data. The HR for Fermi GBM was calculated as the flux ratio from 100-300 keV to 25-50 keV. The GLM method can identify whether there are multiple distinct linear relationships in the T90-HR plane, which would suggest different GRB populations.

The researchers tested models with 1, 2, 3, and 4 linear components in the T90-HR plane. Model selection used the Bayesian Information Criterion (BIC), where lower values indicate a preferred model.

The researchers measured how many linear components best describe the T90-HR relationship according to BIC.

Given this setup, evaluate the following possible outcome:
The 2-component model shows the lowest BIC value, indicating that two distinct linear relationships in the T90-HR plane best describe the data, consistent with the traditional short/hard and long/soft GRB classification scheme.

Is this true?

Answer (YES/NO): NO